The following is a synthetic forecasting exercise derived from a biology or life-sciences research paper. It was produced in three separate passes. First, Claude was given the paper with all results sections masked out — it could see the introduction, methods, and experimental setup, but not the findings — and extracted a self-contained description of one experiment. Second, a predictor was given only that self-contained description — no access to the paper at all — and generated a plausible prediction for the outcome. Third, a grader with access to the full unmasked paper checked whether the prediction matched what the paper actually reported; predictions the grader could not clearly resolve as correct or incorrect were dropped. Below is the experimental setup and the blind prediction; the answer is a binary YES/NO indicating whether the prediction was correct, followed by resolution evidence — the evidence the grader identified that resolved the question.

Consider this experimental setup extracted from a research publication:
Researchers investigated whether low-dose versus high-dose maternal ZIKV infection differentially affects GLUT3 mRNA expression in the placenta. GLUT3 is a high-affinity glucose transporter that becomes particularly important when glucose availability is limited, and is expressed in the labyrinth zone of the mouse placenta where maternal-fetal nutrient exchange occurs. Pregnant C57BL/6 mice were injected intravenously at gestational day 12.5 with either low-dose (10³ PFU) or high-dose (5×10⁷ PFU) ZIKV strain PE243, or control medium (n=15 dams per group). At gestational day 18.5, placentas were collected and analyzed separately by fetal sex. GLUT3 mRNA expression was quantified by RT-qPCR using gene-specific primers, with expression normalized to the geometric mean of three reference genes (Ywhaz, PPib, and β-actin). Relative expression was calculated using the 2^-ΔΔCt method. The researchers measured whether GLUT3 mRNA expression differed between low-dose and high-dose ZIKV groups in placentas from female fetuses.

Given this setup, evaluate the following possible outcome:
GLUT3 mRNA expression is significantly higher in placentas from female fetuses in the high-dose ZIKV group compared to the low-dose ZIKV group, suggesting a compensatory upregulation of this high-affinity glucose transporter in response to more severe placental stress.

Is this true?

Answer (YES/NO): NO